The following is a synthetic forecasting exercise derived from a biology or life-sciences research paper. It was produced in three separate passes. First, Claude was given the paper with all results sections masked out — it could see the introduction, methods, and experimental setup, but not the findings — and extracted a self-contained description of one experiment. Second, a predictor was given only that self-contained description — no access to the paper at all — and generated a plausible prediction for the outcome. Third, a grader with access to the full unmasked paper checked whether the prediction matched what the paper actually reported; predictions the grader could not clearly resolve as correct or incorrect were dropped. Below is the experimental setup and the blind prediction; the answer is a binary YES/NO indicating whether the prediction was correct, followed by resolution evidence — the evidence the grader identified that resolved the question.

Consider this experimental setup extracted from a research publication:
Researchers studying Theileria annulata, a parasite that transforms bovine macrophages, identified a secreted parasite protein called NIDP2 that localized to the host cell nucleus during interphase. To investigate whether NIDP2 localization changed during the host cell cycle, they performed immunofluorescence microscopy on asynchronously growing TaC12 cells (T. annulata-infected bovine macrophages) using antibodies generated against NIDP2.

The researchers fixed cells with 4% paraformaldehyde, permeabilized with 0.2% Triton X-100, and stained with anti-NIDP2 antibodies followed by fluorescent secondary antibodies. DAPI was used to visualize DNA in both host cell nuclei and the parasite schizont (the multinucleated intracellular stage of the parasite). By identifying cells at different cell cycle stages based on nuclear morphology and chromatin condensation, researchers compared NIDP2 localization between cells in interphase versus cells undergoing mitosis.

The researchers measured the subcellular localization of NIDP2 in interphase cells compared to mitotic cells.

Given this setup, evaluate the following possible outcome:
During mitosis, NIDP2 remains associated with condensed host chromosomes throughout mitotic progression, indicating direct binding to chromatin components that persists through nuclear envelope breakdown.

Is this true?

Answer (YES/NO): NO